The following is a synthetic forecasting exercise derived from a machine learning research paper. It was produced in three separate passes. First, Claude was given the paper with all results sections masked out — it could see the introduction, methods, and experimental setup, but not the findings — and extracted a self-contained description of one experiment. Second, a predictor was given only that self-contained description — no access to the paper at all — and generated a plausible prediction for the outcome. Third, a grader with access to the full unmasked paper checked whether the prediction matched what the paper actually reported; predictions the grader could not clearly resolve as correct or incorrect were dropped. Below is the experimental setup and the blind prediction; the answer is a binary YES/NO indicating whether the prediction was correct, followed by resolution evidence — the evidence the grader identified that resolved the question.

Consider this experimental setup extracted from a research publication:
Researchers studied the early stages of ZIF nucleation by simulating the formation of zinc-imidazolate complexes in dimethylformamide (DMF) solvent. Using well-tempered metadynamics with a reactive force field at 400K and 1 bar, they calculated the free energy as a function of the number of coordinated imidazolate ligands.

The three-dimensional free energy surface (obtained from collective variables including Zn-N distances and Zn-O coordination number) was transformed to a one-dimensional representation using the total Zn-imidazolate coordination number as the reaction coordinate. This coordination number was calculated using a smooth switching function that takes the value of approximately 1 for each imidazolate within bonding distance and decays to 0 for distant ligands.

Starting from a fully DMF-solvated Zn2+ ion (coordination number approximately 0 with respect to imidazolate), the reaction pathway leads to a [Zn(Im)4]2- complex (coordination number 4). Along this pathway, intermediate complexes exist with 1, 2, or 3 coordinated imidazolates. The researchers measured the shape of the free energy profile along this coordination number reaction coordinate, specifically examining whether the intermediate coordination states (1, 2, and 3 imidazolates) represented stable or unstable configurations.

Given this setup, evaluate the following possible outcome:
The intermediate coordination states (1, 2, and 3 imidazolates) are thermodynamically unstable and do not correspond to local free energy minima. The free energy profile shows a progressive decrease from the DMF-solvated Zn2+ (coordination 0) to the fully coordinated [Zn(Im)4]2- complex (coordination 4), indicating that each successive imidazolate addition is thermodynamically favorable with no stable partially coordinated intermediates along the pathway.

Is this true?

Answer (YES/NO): NO